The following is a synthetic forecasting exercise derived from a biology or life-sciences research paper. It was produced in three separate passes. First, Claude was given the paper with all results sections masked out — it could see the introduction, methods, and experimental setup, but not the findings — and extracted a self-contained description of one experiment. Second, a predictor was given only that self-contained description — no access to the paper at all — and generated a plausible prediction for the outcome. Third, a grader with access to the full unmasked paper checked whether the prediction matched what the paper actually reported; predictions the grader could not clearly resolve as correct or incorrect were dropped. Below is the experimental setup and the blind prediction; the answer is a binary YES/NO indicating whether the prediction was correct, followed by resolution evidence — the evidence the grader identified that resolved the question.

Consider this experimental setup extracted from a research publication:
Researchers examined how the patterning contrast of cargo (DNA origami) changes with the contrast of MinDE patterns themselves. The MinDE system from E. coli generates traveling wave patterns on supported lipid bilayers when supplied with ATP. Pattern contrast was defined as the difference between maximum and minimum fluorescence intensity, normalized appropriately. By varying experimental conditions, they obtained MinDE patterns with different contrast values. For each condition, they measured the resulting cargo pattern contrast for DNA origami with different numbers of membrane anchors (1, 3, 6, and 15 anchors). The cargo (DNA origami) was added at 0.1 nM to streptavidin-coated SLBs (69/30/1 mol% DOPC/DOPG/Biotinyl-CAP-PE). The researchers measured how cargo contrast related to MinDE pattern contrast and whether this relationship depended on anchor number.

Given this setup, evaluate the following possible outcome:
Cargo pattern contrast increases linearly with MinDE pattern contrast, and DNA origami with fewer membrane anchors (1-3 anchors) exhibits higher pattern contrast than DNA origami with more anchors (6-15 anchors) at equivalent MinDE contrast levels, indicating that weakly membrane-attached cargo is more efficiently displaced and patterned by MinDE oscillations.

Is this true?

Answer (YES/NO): NO